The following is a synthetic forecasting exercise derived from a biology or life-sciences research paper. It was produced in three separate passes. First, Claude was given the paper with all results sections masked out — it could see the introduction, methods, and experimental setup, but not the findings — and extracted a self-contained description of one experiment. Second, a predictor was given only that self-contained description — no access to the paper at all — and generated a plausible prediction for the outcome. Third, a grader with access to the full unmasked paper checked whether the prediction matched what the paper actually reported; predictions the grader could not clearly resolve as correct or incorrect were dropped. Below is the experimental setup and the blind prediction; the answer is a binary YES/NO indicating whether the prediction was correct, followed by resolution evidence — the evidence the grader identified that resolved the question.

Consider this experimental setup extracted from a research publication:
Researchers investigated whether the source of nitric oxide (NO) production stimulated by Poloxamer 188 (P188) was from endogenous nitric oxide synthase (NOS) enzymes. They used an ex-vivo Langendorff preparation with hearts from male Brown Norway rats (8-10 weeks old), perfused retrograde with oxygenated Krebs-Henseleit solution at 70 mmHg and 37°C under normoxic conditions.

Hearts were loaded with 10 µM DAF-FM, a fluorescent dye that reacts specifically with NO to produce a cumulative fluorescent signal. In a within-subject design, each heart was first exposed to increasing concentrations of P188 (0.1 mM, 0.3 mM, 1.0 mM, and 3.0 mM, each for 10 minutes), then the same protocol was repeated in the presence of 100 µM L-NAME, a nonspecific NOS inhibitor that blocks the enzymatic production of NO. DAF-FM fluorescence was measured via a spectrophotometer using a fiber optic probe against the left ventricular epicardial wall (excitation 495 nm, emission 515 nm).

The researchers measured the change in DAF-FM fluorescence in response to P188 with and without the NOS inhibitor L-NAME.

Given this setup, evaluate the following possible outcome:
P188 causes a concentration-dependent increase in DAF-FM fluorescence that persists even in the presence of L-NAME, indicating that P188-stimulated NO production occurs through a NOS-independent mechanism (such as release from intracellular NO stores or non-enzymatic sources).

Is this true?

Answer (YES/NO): NO